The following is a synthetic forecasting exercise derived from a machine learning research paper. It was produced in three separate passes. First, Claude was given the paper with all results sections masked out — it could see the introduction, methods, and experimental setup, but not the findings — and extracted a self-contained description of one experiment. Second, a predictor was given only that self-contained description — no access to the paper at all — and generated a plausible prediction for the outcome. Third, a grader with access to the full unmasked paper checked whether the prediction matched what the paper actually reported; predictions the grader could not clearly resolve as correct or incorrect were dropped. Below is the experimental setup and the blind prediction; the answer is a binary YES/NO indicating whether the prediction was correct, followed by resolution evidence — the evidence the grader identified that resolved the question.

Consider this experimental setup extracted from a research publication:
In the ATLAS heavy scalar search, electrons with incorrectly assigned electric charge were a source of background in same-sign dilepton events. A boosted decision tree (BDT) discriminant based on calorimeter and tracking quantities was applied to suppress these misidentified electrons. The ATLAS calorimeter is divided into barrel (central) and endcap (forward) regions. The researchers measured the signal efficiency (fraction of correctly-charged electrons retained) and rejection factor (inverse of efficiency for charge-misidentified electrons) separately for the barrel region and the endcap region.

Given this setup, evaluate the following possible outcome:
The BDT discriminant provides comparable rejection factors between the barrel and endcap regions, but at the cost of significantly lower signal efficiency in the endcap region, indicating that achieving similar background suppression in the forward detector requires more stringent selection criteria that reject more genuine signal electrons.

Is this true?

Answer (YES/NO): NO